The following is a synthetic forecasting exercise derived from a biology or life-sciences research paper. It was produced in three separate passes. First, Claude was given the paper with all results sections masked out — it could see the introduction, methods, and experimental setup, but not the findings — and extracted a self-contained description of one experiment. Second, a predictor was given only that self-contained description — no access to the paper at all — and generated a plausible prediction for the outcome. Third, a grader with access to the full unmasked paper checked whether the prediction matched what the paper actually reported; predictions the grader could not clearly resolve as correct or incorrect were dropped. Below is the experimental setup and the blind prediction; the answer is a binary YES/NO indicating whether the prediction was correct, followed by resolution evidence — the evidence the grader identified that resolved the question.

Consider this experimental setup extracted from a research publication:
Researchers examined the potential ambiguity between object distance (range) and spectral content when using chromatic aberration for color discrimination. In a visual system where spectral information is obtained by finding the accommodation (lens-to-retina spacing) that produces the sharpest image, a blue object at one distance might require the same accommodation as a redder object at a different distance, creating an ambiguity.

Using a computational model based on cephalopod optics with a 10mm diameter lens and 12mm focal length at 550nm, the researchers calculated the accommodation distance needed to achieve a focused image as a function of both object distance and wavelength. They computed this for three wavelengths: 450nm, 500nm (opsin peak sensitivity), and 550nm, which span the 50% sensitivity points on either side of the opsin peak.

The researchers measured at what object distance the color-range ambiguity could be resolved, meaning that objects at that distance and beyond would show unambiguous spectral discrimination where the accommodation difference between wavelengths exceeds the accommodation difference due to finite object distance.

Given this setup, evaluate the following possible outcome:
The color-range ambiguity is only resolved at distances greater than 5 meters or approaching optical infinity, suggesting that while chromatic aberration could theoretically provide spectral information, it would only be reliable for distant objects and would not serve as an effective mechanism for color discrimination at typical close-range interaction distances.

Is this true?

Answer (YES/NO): NO